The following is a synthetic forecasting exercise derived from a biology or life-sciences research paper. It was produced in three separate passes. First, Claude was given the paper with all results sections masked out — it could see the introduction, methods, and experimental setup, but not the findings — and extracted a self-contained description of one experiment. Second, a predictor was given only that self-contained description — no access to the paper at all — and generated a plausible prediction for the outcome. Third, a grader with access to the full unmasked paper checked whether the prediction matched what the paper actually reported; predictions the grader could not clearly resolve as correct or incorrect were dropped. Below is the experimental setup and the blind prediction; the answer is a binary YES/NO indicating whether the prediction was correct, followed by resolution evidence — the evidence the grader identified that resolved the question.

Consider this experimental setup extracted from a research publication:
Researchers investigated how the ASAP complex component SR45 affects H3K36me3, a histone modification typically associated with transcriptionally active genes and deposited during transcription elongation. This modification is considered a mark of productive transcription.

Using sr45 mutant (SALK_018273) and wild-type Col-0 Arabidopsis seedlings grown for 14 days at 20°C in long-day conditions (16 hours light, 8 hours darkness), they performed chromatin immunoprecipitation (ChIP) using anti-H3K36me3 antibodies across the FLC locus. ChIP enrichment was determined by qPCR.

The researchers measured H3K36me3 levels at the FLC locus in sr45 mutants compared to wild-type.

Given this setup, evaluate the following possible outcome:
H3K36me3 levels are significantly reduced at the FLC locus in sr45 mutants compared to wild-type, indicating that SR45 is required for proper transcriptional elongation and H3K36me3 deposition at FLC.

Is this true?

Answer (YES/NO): NO